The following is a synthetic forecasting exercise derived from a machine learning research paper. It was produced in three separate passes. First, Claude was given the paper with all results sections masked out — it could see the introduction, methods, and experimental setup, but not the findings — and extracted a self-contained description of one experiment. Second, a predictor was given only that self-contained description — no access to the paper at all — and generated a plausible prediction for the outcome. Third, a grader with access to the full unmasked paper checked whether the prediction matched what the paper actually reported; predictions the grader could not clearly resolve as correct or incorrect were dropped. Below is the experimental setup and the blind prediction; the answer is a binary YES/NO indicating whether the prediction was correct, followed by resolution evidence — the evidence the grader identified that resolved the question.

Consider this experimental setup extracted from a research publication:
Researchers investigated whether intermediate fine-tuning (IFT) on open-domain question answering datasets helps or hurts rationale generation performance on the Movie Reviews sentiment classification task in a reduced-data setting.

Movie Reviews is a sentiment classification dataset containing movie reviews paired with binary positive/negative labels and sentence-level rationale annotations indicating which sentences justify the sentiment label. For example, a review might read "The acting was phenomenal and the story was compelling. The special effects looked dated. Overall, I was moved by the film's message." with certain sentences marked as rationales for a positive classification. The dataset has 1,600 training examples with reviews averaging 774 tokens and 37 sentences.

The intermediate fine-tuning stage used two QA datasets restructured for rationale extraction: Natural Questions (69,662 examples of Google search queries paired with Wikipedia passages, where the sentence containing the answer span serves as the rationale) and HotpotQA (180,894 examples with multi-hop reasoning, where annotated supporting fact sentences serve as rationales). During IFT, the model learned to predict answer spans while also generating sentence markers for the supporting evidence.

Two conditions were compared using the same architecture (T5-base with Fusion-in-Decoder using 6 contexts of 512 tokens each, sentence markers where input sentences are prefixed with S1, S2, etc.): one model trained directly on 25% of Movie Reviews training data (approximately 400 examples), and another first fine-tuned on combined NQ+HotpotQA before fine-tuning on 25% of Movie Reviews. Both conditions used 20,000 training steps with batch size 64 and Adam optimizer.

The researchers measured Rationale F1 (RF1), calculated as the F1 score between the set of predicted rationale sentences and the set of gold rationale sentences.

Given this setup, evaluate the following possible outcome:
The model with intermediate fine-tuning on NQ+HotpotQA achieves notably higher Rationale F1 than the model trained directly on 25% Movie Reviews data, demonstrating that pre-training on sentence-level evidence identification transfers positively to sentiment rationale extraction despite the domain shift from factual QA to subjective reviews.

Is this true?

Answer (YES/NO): NO